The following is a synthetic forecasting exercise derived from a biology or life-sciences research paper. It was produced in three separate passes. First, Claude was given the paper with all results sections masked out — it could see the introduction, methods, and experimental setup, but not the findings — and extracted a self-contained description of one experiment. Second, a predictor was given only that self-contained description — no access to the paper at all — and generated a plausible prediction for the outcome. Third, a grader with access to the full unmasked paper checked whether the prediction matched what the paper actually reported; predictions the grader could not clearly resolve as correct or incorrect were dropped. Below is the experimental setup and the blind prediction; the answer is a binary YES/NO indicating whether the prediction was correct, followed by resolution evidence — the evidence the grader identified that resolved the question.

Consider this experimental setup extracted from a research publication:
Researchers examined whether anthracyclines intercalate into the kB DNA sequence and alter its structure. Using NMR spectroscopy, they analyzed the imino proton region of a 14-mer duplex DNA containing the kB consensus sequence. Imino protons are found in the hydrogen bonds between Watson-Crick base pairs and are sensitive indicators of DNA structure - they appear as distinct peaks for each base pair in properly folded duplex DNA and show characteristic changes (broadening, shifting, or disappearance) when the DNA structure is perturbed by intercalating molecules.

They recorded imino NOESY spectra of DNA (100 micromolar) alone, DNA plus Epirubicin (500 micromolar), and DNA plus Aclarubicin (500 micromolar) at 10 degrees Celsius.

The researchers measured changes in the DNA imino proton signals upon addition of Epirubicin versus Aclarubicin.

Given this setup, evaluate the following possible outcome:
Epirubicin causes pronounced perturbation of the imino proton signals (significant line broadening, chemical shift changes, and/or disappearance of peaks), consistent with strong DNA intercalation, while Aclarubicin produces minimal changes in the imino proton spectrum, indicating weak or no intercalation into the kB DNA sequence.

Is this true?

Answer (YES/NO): NO